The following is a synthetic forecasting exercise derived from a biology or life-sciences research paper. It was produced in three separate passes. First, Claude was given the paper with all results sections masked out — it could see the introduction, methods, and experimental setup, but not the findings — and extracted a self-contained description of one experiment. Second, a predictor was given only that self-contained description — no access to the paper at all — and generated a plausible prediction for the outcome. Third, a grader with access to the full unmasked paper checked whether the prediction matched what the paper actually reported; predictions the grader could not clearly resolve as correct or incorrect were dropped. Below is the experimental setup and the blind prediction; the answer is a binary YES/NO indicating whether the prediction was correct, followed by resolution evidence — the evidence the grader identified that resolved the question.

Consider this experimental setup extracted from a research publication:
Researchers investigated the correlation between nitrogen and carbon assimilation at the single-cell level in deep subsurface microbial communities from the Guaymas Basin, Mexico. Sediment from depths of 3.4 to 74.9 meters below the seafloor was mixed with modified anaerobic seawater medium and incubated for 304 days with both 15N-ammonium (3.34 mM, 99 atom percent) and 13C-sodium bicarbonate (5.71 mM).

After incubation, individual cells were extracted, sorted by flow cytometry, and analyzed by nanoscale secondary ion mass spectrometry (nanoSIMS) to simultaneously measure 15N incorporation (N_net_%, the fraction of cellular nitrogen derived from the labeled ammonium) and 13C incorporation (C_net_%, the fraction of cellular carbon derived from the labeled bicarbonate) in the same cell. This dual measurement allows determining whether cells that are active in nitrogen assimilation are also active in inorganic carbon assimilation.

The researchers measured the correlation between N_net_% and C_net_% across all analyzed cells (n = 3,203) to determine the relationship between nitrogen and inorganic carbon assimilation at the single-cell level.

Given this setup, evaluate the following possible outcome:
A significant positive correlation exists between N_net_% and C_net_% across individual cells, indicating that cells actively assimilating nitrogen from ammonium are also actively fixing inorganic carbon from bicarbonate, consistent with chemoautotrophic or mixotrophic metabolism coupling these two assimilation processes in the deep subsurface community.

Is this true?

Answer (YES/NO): NO